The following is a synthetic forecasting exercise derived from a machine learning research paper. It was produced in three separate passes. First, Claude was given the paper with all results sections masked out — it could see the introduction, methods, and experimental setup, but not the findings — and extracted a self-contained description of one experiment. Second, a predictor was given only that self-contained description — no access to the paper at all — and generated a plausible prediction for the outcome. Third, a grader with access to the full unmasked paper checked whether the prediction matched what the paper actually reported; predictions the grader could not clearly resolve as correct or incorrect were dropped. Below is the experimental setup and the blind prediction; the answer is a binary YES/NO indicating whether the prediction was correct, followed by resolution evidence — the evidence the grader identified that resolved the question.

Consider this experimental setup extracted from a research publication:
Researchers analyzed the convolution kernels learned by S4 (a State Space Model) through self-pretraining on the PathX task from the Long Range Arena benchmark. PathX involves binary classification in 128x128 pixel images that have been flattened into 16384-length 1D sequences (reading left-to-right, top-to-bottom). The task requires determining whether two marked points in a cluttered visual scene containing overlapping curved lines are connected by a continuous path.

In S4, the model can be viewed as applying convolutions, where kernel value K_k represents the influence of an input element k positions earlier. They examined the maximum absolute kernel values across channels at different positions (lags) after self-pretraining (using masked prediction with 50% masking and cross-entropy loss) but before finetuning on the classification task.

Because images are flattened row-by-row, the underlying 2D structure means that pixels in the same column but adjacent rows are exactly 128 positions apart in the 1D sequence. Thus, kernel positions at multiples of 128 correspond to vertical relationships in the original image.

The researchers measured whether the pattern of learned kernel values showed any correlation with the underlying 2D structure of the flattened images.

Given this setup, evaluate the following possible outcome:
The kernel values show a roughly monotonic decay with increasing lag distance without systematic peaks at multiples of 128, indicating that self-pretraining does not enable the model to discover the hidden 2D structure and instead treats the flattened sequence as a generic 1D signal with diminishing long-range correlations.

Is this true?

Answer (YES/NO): NO